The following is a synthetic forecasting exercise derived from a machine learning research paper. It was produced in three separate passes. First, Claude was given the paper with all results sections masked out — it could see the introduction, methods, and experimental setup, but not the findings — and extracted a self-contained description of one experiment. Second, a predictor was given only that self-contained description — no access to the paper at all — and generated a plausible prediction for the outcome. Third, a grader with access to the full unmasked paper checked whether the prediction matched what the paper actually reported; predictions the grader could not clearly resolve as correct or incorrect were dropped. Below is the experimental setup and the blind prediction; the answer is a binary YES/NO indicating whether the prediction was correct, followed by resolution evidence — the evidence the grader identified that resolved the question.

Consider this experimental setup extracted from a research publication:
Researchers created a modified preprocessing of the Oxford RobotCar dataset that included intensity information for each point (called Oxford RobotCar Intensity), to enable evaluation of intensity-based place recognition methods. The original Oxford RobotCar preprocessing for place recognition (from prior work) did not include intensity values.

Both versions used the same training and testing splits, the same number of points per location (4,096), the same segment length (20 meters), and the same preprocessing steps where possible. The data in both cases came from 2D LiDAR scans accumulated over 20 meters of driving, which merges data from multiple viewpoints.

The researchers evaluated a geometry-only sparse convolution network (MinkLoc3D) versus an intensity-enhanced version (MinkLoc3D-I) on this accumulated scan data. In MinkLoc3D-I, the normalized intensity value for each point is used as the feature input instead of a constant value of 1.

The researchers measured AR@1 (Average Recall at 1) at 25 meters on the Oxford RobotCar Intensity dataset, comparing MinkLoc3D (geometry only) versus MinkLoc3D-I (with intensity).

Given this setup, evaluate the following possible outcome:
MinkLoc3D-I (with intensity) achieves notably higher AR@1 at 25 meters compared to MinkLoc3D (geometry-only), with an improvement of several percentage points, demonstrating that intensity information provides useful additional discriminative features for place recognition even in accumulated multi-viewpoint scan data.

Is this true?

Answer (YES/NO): NO